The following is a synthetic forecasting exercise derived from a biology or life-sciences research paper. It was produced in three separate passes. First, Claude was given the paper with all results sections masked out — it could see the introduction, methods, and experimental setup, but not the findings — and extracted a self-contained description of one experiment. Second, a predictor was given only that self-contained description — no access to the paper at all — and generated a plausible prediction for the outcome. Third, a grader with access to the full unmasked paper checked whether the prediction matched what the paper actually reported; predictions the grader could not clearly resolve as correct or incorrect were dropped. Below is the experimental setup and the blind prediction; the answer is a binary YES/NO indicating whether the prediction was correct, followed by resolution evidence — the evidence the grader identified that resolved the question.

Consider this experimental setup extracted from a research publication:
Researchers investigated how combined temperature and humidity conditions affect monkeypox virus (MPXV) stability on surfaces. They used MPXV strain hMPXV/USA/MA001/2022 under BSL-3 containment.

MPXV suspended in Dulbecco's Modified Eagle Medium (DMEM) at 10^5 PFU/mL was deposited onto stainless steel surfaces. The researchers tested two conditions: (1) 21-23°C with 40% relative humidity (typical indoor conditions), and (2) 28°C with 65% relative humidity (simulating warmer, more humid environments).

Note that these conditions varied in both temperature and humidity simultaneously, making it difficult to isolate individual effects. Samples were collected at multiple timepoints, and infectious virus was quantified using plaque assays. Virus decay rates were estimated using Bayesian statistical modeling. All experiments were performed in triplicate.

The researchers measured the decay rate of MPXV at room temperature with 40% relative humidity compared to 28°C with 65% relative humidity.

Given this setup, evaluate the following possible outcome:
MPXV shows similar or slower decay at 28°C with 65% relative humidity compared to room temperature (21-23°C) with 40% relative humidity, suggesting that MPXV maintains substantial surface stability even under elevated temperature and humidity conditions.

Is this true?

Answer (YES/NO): NO